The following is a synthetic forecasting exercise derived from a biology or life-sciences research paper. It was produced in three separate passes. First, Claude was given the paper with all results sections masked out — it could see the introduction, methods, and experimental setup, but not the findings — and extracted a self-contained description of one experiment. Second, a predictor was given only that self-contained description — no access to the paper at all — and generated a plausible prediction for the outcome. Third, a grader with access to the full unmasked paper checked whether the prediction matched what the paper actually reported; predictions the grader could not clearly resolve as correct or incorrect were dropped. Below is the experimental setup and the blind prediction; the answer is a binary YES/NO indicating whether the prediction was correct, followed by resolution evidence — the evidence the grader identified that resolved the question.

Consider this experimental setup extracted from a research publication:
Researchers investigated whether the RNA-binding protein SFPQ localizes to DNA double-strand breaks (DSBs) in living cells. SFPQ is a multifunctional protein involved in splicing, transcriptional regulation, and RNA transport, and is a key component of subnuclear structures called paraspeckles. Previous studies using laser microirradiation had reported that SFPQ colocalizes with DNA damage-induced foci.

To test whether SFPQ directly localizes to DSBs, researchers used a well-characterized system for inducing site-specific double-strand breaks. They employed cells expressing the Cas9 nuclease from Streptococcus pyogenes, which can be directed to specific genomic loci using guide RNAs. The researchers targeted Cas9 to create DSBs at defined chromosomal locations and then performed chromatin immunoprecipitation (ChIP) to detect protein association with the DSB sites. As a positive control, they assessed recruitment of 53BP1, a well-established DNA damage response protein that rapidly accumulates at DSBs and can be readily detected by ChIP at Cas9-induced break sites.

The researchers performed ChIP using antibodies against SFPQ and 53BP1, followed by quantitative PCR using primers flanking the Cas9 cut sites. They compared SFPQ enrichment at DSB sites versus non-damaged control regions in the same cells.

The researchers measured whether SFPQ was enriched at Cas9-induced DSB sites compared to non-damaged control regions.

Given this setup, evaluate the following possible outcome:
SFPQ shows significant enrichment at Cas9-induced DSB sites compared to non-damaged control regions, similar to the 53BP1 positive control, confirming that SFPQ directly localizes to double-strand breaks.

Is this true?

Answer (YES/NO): NO